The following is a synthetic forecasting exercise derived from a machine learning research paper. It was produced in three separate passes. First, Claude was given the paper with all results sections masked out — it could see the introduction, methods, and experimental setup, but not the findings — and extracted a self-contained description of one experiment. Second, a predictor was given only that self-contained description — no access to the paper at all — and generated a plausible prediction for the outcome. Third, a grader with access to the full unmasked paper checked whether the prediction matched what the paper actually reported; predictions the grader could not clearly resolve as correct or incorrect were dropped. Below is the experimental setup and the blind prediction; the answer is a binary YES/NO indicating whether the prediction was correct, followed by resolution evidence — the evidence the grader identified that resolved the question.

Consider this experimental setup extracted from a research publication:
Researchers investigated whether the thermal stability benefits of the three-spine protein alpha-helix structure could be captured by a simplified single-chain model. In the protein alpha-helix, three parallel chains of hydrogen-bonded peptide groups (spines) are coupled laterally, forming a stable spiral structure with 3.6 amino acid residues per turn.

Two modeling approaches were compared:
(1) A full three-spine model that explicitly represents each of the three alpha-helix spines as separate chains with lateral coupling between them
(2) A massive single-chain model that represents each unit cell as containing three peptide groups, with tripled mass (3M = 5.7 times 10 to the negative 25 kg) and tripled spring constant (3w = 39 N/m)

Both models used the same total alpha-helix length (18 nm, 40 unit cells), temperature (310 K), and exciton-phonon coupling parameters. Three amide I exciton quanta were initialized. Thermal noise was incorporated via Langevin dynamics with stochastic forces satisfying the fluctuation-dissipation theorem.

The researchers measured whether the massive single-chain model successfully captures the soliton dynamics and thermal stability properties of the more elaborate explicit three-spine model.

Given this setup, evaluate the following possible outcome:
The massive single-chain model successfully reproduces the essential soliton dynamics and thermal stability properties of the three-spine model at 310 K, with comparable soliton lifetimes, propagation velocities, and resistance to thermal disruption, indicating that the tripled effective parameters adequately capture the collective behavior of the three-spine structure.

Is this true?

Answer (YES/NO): YES